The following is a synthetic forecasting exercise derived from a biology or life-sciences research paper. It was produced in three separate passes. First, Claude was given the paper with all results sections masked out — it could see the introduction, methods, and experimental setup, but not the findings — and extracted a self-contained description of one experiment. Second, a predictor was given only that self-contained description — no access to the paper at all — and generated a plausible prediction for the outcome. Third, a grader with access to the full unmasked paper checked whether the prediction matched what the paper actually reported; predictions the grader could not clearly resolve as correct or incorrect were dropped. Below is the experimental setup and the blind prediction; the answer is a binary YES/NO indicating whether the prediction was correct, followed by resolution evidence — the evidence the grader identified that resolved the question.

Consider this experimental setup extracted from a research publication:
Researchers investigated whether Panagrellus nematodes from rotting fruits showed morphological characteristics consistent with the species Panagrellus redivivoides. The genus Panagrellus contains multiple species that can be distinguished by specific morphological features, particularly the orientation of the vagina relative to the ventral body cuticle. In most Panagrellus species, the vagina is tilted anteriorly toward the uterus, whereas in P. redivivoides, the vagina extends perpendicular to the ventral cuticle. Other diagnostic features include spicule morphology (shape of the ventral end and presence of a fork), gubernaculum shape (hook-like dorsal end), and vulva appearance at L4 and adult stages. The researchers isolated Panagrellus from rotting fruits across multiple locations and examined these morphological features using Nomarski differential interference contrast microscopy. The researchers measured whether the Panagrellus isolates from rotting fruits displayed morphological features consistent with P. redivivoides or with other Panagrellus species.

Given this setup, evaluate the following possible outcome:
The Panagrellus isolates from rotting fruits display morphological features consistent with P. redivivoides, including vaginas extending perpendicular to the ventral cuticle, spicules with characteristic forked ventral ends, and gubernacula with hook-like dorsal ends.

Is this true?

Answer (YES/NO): YES